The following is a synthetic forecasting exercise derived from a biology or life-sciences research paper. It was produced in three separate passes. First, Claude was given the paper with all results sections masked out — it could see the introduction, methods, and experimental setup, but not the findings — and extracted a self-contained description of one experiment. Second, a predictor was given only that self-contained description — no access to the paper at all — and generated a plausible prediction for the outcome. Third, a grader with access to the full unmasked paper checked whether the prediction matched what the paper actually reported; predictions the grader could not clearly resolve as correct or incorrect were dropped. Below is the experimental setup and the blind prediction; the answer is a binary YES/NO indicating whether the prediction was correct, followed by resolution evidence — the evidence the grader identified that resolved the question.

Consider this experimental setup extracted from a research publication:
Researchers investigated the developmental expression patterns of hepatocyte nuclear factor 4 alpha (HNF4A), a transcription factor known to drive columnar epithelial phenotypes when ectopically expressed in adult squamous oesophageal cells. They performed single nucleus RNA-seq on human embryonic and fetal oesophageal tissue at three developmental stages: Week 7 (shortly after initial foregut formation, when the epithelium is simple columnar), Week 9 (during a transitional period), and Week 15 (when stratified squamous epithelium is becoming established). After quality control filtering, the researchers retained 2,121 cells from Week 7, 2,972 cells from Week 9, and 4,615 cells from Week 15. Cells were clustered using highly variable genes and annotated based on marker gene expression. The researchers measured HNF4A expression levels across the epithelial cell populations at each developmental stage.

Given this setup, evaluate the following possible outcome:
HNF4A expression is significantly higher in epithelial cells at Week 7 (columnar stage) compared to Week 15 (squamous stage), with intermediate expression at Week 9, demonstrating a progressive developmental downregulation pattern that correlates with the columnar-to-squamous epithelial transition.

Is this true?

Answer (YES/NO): YES